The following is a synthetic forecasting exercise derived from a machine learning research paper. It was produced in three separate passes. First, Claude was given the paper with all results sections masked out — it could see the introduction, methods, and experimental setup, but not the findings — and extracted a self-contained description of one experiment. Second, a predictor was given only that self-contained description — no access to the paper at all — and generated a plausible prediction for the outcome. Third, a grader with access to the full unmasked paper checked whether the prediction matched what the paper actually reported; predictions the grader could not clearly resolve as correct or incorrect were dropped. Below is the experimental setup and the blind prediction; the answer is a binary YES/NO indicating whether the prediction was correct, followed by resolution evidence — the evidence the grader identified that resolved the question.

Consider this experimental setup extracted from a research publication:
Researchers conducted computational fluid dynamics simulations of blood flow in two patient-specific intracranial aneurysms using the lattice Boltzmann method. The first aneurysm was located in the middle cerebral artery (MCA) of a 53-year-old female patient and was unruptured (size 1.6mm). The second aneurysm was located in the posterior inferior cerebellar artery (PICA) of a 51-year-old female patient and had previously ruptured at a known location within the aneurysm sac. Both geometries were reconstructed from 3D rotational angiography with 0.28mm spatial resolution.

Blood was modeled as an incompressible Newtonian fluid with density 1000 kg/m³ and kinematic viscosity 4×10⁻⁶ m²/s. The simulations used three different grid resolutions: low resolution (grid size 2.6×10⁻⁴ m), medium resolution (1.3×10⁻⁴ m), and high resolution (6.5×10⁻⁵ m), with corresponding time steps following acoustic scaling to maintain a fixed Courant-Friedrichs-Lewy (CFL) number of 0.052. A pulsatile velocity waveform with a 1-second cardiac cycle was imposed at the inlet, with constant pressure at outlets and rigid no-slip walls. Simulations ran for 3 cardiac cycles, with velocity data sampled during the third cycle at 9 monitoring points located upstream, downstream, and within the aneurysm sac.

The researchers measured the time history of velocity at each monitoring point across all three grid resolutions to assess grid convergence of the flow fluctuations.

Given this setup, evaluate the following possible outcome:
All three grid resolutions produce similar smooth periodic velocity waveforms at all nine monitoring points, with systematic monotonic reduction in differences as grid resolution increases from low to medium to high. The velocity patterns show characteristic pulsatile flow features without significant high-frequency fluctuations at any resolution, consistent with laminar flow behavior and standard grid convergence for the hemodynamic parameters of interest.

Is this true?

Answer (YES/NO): NO